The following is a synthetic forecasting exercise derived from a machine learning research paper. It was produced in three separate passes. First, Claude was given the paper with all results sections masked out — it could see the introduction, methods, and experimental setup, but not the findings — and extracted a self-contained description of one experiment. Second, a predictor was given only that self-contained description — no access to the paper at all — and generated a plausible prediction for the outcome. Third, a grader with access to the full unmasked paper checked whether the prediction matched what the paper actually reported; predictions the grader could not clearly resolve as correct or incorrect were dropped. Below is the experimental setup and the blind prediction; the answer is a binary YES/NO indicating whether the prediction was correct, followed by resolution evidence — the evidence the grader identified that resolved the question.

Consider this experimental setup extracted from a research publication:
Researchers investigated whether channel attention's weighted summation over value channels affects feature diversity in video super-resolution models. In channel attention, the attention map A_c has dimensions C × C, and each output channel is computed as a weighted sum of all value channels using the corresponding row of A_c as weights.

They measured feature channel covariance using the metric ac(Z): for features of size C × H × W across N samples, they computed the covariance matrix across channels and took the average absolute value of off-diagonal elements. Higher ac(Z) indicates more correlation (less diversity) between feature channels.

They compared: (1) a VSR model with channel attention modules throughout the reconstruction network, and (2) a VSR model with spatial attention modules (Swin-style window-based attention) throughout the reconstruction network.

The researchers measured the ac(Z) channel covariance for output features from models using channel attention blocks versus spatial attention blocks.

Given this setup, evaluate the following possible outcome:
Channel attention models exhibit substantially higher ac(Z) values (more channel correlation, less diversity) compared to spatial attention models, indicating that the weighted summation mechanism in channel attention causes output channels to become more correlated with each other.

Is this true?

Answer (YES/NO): YES